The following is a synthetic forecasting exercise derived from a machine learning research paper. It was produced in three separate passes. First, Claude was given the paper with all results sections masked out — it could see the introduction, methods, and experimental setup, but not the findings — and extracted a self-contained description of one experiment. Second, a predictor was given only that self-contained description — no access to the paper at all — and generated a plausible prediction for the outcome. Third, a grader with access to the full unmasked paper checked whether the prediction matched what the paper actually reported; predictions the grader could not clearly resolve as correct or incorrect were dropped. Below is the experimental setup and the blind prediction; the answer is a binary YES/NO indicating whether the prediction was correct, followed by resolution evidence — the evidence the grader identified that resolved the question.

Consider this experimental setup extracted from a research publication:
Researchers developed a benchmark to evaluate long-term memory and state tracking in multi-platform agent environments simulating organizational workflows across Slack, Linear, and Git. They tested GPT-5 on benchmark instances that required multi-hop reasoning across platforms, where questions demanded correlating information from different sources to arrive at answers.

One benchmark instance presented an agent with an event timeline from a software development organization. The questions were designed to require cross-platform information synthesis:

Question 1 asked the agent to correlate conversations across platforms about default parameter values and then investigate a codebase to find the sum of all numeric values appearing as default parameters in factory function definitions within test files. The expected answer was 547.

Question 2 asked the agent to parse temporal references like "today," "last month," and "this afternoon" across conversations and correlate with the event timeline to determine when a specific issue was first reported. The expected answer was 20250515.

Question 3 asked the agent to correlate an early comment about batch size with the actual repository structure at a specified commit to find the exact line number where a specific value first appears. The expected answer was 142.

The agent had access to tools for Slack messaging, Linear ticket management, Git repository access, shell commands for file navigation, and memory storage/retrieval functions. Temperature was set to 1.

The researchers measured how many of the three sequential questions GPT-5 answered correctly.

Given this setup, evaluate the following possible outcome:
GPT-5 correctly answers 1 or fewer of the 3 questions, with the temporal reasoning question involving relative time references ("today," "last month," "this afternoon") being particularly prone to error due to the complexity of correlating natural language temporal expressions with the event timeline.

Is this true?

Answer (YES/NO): NO